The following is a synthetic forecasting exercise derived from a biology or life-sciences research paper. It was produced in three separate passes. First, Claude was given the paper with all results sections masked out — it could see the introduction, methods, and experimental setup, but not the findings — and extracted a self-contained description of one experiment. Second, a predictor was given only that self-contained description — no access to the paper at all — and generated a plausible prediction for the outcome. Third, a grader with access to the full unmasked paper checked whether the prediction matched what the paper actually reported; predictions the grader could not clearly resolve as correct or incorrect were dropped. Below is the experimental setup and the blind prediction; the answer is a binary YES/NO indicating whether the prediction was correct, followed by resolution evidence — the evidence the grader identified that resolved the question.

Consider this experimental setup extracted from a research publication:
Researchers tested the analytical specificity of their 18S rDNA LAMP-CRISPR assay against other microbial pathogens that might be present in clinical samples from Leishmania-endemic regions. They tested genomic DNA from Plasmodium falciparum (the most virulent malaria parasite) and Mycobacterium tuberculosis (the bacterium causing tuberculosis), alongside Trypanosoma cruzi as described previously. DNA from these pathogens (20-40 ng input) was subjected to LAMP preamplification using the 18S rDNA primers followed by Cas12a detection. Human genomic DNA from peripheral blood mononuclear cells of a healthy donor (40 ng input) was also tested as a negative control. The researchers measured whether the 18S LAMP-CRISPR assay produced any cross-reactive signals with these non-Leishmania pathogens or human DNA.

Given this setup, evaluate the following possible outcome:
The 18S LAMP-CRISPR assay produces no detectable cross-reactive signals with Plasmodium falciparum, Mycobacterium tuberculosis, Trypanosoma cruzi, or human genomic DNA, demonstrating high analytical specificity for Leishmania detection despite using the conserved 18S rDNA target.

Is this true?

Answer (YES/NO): YES